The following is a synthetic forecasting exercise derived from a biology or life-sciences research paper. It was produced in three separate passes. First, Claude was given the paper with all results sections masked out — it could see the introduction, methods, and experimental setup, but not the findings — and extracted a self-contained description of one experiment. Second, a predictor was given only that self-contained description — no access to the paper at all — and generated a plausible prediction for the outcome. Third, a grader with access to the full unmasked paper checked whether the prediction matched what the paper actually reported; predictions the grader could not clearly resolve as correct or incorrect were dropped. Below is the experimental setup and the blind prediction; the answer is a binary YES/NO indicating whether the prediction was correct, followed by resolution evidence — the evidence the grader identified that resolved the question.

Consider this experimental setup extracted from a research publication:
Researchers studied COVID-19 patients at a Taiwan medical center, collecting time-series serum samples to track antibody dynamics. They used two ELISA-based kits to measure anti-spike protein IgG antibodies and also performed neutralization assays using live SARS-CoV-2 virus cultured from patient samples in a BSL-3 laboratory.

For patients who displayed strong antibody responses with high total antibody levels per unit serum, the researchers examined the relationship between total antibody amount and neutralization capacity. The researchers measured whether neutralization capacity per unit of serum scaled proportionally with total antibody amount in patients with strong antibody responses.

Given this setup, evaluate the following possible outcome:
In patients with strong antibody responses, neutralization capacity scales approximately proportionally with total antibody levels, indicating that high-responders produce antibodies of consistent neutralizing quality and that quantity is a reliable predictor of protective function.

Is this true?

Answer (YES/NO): YES